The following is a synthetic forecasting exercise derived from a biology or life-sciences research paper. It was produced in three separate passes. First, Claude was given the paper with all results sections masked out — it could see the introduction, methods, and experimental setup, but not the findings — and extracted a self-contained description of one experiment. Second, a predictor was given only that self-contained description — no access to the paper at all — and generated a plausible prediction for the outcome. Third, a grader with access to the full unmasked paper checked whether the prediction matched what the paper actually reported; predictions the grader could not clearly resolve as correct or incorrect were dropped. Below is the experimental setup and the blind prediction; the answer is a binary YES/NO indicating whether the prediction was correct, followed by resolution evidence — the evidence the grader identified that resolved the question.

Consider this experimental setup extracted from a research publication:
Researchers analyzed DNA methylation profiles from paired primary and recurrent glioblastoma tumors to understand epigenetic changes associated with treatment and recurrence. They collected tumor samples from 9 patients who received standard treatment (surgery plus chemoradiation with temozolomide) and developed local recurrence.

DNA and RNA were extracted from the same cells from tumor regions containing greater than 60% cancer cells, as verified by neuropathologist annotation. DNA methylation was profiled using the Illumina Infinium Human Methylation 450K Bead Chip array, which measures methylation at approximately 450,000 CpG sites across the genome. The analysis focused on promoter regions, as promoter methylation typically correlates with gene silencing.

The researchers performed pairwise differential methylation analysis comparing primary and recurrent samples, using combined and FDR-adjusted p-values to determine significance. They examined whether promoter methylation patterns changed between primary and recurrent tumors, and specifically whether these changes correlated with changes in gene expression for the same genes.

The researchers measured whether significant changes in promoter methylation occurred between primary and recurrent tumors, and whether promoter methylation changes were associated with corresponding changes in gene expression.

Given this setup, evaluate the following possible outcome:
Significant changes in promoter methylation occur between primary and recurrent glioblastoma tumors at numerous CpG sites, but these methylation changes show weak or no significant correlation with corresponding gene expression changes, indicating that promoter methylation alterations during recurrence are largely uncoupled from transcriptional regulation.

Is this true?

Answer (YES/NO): NO